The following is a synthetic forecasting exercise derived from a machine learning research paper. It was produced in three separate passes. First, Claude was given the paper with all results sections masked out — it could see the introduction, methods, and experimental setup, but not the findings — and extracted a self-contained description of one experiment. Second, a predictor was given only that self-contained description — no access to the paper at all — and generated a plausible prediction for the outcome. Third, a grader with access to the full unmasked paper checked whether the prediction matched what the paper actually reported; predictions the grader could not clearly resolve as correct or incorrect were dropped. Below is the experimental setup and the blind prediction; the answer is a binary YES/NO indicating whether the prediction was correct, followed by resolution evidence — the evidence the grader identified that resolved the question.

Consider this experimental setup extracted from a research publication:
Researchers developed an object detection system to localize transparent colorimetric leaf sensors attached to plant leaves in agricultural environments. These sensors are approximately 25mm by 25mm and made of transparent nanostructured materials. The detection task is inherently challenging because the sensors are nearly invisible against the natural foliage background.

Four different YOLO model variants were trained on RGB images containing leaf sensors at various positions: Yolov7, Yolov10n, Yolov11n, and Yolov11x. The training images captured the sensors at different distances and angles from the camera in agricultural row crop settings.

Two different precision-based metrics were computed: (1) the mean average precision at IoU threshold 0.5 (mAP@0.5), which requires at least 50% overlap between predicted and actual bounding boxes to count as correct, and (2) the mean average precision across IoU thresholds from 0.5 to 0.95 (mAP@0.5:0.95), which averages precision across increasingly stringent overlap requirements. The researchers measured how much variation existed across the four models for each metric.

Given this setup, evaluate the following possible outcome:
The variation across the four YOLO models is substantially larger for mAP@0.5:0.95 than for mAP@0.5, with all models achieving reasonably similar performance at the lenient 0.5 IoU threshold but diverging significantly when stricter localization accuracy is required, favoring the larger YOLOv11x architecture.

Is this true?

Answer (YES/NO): YES